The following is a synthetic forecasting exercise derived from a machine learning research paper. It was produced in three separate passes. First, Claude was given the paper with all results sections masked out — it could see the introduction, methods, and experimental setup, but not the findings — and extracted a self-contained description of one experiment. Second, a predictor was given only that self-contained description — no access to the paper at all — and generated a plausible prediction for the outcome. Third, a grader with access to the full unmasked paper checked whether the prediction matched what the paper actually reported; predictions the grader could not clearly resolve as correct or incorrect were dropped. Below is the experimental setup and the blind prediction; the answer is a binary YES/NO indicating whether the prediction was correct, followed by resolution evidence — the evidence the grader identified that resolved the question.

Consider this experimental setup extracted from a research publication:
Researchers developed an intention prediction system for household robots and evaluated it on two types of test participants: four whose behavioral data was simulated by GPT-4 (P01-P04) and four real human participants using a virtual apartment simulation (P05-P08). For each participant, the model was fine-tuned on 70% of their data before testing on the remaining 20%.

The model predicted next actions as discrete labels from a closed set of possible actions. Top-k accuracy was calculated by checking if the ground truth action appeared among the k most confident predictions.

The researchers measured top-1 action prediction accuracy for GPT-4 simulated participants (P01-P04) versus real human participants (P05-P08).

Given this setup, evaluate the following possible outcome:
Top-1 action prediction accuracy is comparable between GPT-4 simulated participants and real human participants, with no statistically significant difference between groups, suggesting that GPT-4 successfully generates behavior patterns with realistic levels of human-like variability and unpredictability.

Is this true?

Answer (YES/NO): NO